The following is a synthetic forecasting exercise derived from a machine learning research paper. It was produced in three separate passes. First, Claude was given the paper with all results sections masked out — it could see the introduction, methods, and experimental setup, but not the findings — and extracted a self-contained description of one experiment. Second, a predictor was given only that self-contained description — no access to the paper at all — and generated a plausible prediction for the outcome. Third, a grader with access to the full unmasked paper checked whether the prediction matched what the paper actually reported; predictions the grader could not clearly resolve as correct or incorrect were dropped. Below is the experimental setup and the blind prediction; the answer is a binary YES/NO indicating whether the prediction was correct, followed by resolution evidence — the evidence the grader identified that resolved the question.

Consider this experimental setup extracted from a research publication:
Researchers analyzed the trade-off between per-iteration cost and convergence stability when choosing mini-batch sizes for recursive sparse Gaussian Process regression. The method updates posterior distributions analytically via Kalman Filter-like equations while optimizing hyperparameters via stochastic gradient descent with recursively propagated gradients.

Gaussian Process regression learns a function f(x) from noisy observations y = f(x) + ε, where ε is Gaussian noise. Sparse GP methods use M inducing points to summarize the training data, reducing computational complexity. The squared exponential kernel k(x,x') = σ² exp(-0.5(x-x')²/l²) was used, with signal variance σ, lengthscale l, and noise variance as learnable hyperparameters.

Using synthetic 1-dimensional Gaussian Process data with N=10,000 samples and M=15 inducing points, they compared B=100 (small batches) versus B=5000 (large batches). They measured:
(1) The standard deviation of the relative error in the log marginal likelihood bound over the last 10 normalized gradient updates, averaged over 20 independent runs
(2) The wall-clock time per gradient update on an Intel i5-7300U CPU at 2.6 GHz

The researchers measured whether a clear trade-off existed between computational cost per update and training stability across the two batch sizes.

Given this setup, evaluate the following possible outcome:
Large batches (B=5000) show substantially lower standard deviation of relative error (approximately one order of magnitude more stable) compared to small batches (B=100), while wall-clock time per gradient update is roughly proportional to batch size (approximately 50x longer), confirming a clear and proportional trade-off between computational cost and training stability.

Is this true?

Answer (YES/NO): NO